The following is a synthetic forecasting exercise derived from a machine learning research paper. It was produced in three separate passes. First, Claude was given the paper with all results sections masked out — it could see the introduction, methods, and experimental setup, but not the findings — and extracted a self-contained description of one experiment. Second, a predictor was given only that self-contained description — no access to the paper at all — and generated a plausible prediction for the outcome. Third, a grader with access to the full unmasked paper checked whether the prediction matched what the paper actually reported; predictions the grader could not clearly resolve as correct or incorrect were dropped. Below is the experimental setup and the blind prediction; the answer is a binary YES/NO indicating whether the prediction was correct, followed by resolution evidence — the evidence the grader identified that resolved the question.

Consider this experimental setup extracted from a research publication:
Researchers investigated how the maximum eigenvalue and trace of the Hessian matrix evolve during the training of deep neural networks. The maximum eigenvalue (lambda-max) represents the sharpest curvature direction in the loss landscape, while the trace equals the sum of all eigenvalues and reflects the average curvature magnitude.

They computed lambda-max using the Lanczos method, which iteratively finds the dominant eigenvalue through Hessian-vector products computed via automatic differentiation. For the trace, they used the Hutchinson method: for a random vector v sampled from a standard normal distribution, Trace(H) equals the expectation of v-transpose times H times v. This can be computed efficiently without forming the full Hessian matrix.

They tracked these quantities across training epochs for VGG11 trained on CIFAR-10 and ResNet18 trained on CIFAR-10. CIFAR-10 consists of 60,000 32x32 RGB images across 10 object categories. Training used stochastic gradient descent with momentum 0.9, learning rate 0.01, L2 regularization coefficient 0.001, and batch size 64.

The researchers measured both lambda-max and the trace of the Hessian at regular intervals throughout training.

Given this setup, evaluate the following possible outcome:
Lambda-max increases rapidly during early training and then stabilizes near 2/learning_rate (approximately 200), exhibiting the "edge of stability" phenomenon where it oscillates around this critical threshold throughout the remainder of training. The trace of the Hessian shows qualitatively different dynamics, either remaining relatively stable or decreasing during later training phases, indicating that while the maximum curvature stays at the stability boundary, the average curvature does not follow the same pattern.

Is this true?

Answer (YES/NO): NO